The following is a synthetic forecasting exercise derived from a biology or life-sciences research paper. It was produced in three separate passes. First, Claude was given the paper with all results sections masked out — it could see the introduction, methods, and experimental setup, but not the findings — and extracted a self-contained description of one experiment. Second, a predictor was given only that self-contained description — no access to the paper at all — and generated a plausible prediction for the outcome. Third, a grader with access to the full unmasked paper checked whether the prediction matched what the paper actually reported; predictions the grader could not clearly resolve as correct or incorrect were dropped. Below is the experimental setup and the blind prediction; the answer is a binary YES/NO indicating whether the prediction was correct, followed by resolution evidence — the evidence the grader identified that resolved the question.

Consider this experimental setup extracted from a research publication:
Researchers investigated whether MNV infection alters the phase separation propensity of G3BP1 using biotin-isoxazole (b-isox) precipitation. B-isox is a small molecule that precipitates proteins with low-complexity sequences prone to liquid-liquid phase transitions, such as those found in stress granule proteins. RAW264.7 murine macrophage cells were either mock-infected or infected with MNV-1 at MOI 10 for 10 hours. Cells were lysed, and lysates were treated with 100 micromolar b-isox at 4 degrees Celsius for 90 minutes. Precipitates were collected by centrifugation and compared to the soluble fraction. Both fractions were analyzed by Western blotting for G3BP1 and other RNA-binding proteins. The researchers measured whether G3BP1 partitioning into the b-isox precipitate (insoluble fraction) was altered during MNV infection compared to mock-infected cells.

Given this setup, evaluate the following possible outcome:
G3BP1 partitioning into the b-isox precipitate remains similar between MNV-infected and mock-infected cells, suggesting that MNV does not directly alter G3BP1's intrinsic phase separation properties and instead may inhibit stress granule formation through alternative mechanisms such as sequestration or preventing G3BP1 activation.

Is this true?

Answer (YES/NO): YES